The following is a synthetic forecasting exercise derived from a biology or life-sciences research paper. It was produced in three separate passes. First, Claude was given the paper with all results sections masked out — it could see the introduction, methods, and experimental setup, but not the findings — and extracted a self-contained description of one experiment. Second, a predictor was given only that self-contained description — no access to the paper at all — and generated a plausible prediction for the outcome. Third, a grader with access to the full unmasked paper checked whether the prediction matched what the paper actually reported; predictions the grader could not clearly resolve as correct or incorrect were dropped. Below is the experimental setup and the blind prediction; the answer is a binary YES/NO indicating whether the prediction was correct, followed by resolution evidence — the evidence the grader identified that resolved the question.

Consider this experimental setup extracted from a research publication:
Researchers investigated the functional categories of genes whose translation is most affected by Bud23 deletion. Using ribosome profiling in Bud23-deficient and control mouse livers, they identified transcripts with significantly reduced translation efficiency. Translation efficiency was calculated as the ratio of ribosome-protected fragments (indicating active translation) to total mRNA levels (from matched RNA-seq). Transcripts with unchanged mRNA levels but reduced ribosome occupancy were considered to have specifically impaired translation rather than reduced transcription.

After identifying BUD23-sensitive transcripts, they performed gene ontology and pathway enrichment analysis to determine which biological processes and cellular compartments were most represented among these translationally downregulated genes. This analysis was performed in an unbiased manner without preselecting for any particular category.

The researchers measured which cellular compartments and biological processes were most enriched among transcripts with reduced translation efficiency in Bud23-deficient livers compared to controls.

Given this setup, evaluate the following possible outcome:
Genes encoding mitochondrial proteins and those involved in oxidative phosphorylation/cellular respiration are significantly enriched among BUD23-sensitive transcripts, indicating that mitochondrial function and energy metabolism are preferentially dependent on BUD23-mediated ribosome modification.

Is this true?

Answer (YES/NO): YES